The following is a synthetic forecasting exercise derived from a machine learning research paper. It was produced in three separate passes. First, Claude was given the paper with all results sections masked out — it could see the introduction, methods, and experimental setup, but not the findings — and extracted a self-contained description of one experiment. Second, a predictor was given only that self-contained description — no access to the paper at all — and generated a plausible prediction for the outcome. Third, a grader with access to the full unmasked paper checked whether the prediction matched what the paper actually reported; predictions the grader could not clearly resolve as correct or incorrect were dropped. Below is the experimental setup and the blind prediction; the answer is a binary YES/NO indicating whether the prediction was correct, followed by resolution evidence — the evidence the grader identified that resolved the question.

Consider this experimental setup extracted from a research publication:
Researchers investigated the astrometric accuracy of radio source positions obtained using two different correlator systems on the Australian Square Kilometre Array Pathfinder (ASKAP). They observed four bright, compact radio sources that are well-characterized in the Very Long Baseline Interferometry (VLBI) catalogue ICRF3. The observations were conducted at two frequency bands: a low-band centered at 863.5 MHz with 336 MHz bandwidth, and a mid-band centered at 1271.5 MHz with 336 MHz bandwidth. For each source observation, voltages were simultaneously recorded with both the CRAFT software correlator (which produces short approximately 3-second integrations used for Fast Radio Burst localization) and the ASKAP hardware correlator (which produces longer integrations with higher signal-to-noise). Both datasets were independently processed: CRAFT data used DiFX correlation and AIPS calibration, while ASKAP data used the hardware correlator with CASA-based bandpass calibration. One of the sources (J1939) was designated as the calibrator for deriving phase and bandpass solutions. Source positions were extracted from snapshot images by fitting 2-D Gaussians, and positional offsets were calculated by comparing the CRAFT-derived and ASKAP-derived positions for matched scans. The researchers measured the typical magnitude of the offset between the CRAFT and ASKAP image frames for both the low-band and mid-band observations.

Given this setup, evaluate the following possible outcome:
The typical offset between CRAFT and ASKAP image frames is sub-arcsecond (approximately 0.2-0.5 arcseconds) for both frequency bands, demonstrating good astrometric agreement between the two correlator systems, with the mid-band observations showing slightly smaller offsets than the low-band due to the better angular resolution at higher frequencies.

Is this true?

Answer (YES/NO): NO